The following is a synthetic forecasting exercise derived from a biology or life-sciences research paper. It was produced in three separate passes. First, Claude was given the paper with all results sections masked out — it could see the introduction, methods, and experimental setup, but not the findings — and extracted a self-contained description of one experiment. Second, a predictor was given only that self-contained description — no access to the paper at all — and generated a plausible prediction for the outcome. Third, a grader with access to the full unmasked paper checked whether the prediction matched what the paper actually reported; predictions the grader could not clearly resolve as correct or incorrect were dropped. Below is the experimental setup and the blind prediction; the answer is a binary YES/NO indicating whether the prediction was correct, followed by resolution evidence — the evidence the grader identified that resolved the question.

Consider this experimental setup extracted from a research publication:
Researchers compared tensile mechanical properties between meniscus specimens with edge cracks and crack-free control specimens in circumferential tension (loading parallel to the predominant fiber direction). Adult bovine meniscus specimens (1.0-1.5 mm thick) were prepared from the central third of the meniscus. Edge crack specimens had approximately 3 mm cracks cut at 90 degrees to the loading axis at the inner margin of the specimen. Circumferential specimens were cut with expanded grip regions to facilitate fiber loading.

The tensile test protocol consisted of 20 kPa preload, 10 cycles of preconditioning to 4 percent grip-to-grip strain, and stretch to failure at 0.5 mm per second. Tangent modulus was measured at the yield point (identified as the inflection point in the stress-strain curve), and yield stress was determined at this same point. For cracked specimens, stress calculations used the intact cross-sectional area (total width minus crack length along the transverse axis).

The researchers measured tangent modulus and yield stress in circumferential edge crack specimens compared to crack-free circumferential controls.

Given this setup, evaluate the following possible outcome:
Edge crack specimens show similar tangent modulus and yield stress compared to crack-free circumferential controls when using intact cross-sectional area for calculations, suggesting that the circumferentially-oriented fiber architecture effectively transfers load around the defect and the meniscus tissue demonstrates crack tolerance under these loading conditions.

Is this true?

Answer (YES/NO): NO